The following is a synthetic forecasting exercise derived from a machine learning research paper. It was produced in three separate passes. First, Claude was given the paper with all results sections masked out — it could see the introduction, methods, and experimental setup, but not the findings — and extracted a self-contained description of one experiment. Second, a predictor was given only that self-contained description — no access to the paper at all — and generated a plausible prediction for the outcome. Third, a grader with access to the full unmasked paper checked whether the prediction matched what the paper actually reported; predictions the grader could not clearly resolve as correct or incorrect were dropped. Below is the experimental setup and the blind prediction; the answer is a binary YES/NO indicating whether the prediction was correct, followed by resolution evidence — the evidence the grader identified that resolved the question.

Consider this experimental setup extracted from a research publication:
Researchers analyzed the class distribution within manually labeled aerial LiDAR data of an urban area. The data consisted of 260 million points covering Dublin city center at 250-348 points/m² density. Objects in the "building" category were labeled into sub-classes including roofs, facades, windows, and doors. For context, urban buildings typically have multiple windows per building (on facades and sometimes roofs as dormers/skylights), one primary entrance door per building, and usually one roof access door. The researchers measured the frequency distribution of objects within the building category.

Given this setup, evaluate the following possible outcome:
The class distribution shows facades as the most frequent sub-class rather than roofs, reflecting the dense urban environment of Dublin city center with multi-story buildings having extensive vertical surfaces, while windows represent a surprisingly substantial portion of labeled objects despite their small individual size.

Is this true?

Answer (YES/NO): NO